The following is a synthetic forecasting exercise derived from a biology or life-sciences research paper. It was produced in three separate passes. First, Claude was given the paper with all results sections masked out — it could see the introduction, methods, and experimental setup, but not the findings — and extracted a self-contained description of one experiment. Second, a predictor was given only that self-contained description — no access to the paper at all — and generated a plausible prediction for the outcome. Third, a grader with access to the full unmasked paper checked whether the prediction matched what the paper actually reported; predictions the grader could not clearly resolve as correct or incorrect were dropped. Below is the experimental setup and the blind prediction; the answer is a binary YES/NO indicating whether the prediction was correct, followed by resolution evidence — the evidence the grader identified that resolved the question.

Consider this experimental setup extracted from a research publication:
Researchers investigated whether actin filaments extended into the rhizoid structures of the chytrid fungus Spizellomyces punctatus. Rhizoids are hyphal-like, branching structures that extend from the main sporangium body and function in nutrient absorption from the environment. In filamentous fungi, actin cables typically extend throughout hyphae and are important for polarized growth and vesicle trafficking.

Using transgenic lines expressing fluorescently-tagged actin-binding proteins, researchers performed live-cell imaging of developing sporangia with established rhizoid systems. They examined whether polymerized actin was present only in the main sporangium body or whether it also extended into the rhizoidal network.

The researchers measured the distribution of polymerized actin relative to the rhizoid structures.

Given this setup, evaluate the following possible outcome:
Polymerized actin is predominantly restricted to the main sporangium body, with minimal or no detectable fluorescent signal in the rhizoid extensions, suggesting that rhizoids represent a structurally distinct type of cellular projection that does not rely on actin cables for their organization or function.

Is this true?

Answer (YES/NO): NO